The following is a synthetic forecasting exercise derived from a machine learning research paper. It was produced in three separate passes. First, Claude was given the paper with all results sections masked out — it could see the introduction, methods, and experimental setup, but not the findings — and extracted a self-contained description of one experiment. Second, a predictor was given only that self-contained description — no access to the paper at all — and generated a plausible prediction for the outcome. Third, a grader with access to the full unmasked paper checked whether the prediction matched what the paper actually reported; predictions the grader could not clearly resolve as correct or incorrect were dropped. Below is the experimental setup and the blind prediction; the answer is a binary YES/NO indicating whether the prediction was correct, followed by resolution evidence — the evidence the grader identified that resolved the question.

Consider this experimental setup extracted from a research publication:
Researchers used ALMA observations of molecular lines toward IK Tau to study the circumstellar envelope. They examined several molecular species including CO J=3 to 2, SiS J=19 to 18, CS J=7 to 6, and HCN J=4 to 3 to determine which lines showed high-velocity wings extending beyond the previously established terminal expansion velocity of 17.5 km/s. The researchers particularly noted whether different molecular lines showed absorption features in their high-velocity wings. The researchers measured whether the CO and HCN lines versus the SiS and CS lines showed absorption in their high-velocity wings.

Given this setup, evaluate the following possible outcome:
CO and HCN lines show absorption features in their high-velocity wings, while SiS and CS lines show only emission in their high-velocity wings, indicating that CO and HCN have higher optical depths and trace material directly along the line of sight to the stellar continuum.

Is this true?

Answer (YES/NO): YES